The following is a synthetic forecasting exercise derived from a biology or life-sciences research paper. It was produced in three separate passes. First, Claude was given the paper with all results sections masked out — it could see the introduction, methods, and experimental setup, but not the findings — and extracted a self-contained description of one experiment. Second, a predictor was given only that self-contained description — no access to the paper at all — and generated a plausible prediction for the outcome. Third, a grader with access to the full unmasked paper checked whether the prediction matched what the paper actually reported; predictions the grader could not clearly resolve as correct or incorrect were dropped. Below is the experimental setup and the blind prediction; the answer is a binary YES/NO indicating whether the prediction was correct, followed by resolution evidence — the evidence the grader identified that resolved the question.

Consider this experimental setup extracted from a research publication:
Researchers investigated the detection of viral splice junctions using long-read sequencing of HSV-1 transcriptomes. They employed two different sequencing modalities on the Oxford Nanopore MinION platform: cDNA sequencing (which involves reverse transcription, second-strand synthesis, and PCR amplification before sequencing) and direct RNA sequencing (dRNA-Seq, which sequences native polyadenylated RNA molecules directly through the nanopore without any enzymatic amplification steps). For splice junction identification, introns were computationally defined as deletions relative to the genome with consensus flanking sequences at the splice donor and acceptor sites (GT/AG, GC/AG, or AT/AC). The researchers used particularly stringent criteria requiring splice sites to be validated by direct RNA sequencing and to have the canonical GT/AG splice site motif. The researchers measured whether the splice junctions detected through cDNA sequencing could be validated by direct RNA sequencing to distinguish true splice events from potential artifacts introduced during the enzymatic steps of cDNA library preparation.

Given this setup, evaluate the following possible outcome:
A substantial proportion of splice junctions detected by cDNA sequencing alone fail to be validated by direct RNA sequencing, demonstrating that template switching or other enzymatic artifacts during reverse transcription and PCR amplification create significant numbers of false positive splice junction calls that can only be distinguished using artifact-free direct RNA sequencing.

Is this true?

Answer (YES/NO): NO